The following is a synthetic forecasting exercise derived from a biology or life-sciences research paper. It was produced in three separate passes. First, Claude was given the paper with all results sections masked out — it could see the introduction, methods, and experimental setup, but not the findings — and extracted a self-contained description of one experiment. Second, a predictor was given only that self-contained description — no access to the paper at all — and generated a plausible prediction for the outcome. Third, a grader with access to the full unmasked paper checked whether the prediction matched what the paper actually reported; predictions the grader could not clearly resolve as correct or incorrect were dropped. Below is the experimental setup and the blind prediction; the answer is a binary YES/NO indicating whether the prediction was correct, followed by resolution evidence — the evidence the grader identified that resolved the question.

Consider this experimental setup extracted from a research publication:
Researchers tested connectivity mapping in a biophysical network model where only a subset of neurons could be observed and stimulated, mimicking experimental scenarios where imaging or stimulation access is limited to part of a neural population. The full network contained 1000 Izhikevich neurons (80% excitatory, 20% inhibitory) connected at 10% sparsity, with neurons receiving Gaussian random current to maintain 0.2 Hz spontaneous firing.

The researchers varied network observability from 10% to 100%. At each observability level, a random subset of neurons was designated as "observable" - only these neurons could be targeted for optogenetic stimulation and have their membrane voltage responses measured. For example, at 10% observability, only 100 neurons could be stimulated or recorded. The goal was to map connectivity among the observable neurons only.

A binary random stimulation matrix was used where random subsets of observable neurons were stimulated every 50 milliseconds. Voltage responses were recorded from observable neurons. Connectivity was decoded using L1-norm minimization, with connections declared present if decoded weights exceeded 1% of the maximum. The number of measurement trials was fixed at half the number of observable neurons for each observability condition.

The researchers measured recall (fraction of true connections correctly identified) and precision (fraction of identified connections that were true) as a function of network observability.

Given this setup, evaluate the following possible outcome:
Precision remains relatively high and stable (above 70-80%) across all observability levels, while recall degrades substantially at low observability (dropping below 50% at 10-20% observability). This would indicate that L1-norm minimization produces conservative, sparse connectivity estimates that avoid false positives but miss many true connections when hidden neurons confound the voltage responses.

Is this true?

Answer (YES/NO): NO